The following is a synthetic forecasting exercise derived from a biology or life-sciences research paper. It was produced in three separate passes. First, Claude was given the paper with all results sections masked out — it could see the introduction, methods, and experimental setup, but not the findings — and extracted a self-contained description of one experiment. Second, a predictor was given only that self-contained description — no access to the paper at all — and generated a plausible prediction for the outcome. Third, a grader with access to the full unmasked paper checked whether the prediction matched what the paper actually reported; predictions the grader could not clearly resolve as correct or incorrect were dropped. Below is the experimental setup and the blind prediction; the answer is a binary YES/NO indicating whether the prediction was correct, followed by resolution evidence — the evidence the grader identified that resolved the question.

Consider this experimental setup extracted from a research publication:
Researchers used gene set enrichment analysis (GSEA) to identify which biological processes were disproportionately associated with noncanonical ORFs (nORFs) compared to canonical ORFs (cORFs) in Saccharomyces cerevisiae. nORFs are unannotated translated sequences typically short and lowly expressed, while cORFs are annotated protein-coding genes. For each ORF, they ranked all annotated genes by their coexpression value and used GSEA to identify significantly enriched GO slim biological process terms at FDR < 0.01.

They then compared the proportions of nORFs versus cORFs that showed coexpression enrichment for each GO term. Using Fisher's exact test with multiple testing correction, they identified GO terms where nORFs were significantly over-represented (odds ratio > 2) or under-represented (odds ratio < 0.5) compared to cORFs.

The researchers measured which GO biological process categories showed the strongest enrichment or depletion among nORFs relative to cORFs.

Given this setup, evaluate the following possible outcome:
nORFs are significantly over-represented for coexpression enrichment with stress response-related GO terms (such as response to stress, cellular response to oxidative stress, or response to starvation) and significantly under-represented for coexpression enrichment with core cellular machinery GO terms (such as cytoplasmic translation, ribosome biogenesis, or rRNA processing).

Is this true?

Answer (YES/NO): NO